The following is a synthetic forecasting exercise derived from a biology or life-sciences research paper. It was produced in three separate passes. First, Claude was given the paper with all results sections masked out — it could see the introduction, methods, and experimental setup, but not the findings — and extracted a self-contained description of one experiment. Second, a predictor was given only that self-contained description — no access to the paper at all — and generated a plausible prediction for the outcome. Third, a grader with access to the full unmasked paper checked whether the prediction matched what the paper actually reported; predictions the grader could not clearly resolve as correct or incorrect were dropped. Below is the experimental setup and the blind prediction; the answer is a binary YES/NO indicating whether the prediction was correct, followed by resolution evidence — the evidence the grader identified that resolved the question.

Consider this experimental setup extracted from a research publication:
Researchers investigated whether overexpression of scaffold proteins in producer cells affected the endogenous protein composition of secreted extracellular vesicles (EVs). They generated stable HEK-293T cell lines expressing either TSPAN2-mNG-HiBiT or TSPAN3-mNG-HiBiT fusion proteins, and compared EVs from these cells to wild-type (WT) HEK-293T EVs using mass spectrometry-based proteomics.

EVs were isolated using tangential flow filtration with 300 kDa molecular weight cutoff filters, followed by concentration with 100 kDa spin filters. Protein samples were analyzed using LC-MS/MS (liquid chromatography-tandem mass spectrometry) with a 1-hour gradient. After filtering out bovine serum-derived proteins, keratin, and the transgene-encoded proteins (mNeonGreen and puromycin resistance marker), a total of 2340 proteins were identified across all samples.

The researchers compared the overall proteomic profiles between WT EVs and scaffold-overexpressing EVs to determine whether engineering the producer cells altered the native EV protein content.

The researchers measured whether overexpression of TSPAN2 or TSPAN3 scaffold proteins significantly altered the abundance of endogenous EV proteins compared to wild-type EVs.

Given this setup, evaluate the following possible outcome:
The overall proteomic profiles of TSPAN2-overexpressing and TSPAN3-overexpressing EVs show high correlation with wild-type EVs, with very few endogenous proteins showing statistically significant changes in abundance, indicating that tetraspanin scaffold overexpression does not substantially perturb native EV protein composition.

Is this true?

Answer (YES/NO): NO